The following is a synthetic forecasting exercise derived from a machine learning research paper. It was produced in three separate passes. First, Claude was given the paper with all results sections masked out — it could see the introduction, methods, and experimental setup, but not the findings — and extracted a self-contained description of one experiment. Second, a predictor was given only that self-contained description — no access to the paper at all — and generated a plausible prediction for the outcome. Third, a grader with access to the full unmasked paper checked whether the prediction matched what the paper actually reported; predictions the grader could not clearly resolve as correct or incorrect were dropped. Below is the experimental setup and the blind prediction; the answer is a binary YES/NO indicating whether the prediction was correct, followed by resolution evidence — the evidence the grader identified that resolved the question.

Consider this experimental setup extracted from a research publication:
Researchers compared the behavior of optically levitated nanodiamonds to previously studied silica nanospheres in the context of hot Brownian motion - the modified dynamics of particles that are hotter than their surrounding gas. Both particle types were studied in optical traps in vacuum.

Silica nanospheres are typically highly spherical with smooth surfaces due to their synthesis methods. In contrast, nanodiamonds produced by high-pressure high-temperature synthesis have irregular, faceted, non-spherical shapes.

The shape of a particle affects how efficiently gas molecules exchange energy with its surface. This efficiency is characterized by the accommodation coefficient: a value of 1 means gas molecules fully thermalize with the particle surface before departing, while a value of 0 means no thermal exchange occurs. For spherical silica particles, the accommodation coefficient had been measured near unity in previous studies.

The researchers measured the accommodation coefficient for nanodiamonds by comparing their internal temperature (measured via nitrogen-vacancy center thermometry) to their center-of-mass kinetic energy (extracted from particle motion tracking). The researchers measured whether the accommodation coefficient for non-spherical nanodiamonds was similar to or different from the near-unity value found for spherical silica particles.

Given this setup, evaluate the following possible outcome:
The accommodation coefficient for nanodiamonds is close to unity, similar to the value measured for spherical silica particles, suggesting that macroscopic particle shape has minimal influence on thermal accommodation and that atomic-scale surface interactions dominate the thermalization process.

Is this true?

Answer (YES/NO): YES